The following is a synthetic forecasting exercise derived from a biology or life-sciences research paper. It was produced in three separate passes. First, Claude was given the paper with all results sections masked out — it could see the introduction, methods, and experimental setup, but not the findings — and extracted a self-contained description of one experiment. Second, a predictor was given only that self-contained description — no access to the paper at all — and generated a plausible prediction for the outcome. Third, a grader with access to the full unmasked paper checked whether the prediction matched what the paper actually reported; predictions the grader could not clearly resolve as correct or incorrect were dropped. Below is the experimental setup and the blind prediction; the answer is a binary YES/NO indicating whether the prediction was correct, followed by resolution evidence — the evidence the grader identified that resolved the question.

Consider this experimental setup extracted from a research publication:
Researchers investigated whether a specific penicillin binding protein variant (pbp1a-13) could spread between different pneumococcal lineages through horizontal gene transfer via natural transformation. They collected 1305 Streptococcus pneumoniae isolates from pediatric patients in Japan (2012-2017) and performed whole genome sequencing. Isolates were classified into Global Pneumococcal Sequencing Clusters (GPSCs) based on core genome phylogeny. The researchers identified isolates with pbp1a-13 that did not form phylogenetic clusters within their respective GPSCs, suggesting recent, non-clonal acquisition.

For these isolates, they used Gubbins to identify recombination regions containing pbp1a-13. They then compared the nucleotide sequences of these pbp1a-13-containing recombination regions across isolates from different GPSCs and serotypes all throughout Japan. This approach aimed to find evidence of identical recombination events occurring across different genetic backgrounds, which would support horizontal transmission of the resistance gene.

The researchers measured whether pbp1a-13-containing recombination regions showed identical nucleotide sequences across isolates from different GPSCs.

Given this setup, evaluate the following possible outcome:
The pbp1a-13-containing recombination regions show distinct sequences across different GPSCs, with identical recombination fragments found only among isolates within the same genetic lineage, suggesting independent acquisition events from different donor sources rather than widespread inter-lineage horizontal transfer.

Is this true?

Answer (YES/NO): NO